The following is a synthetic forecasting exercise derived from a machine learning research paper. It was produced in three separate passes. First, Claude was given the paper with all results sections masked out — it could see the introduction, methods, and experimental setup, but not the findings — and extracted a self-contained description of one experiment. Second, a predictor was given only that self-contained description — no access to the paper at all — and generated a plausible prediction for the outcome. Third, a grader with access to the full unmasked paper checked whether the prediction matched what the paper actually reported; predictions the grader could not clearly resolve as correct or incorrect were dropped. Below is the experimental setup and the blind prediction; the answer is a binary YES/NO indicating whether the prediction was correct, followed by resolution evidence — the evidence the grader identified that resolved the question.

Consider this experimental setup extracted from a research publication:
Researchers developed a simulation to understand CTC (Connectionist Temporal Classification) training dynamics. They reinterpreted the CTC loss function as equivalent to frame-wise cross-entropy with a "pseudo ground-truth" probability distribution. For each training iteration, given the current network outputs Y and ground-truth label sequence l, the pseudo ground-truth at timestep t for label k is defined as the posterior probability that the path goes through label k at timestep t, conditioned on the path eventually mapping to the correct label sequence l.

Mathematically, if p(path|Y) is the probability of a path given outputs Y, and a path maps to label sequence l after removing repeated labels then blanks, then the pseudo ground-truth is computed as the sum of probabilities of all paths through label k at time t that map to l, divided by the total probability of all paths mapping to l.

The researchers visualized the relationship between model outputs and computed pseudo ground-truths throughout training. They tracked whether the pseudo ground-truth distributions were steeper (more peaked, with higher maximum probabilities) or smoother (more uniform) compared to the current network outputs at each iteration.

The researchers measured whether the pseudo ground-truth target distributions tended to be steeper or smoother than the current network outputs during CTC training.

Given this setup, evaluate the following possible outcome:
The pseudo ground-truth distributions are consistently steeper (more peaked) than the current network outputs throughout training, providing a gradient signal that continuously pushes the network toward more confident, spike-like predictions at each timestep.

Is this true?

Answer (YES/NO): YES